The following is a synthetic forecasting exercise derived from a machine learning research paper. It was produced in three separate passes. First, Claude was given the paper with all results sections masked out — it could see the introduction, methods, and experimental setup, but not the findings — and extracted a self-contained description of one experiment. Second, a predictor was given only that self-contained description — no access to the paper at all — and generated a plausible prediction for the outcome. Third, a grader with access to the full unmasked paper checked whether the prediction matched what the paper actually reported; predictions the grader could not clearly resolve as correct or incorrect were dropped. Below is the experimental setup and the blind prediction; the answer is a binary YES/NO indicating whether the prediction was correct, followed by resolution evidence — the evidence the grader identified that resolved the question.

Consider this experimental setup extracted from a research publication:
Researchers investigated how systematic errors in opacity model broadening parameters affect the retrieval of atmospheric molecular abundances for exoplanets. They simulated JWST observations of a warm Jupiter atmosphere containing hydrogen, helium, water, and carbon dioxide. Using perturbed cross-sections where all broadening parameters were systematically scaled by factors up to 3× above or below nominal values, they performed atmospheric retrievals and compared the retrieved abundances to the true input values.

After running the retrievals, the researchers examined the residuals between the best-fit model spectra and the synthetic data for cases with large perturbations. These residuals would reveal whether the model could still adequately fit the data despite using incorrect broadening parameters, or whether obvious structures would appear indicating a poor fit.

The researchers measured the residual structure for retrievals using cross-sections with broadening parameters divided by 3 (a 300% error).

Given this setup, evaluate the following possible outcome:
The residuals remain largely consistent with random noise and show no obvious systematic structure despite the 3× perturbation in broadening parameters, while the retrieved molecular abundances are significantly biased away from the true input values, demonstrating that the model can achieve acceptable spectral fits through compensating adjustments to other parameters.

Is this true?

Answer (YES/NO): YES